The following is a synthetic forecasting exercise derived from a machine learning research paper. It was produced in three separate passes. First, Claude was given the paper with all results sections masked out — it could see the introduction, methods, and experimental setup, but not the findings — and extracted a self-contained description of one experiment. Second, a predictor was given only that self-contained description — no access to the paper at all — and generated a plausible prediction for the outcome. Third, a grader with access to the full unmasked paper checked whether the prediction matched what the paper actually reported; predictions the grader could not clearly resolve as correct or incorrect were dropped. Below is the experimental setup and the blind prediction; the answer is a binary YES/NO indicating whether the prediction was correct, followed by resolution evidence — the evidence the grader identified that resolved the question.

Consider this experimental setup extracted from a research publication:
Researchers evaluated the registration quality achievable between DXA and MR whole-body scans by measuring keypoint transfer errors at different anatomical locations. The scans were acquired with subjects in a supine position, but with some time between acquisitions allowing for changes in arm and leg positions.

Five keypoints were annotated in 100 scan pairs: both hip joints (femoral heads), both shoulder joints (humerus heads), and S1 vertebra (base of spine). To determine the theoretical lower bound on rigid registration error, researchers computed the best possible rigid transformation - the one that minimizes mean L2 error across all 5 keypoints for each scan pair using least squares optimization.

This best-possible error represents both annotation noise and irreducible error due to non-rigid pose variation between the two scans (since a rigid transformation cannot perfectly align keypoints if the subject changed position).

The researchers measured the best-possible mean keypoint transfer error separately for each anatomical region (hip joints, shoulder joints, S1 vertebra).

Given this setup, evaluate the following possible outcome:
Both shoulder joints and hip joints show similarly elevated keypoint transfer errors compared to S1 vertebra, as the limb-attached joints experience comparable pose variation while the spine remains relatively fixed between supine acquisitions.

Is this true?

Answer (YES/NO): NO